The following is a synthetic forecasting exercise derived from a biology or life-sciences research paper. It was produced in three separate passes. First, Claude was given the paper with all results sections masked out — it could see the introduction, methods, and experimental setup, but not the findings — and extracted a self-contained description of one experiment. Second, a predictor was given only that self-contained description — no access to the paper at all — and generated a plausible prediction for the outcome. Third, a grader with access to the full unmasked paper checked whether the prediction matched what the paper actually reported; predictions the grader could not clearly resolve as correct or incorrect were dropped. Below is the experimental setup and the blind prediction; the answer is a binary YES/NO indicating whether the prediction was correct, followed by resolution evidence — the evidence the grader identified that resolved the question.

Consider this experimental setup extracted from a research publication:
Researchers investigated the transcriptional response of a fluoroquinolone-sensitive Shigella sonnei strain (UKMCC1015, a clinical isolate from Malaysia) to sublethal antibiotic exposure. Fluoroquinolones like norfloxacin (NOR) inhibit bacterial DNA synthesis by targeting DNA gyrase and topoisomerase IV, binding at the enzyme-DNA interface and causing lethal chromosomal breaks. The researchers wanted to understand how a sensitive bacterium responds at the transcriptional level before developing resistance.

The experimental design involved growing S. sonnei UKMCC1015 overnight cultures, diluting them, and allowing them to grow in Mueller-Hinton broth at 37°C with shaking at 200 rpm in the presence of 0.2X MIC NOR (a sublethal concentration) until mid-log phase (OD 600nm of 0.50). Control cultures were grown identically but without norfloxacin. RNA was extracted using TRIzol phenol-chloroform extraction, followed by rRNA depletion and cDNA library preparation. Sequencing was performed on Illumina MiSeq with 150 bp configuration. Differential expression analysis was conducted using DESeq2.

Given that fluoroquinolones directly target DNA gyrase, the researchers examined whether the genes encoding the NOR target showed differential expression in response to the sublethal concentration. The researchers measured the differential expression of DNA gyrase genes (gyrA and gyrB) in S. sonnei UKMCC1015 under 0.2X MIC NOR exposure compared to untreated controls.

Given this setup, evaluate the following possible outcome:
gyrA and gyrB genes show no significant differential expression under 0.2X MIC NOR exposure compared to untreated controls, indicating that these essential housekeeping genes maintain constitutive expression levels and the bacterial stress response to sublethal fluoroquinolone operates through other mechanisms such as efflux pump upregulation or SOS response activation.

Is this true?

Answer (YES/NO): NO